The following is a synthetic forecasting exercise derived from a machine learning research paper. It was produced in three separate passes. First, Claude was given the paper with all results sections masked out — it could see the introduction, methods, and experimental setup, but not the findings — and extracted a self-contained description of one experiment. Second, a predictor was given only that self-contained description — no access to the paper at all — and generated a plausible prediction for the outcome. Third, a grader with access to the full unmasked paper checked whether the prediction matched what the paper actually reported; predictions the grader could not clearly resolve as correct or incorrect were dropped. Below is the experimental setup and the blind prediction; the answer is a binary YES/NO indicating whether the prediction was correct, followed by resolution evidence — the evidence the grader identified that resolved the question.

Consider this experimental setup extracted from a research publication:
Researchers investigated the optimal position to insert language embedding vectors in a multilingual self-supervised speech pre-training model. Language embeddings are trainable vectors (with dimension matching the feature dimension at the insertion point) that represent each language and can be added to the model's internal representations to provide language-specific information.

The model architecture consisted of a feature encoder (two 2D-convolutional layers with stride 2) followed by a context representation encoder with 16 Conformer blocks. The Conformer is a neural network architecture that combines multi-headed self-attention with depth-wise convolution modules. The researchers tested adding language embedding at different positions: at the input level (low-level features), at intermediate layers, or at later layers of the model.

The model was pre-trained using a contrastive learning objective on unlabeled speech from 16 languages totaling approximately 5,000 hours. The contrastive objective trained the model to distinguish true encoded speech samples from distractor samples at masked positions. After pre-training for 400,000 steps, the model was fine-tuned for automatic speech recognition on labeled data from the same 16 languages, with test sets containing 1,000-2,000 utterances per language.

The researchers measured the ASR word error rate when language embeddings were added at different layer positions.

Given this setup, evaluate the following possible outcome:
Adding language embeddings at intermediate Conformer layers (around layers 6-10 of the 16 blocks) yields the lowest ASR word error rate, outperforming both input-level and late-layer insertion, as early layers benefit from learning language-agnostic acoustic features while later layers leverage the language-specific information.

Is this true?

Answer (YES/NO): NO